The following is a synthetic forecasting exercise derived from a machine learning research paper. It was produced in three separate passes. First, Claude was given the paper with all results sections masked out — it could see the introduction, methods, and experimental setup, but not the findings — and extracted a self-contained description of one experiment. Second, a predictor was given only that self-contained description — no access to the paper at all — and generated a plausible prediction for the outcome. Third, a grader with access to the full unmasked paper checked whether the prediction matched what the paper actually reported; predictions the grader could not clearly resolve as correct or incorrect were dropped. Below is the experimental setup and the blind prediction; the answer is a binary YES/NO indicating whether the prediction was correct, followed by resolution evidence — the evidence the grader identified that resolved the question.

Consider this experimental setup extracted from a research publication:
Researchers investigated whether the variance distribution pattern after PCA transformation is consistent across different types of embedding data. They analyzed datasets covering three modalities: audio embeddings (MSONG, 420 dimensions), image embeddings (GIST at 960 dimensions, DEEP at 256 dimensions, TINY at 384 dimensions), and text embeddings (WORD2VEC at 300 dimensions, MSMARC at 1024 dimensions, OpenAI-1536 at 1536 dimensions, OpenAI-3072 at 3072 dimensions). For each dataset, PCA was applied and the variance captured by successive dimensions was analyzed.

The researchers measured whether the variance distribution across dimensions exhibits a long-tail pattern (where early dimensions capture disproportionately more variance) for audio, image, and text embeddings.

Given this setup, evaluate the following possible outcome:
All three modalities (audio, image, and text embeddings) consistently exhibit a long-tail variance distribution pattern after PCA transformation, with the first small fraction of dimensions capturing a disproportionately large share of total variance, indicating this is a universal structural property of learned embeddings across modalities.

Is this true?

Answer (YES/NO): YES